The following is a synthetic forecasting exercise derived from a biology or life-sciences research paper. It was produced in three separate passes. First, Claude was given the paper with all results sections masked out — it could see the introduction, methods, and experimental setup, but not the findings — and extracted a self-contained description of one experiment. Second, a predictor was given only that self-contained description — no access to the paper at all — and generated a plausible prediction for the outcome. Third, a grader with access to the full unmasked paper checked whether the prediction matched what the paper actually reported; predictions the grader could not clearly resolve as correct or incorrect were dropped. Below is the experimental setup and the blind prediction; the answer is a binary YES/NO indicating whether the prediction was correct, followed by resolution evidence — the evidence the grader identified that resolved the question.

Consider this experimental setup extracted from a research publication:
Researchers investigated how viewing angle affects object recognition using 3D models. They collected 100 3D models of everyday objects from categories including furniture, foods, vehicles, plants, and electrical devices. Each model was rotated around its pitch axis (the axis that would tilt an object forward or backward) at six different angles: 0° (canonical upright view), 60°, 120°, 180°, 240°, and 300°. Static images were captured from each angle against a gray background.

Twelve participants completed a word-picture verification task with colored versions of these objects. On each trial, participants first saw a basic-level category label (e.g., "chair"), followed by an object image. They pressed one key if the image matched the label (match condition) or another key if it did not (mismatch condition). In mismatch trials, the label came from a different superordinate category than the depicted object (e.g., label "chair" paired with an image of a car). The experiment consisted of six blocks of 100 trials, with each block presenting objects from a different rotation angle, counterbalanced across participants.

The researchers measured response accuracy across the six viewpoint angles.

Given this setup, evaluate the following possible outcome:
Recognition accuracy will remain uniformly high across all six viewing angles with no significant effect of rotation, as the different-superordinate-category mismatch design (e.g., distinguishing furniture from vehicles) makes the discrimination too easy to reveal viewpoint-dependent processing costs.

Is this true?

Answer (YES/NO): NO